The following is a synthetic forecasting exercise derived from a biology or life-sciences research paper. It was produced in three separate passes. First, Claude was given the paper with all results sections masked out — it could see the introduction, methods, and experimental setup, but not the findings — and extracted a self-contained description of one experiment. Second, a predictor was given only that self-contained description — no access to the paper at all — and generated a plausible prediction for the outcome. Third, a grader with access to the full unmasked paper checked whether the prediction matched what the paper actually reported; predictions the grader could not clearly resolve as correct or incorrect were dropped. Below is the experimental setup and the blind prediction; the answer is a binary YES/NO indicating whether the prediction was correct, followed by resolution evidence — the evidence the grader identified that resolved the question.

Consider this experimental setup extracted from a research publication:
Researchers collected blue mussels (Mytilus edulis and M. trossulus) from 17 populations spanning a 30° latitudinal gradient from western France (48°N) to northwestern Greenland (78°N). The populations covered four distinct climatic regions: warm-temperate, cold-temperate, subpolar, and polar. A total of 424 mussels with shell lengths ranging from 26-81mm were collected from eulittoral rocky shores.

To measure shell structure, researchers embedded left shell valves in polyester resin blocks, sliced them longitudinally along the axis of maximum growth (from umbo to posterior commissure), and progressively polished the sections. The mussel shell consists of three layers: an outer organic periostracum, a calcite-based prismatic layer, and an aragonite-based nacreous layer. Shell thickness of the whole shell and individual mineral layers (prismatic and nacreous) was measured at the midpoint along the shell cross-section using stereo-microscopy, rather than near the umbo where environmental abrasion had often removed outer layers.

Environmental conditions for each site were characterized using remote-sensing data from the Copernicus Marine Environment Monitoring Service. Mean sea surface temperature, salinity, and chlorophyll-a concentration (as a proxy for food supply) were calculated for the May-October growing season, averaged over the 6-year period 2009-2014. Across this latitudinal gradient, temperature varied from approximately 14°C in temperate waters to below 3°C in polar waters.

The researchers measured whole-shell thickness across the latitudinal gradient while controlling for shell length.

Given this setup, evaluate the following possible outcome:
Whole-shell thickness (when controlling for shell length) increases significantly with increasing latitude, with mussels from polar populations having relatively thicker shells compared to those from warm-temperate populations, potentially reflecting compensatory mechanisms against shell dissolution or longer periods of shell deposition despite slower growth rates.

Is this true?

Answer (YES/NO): NO